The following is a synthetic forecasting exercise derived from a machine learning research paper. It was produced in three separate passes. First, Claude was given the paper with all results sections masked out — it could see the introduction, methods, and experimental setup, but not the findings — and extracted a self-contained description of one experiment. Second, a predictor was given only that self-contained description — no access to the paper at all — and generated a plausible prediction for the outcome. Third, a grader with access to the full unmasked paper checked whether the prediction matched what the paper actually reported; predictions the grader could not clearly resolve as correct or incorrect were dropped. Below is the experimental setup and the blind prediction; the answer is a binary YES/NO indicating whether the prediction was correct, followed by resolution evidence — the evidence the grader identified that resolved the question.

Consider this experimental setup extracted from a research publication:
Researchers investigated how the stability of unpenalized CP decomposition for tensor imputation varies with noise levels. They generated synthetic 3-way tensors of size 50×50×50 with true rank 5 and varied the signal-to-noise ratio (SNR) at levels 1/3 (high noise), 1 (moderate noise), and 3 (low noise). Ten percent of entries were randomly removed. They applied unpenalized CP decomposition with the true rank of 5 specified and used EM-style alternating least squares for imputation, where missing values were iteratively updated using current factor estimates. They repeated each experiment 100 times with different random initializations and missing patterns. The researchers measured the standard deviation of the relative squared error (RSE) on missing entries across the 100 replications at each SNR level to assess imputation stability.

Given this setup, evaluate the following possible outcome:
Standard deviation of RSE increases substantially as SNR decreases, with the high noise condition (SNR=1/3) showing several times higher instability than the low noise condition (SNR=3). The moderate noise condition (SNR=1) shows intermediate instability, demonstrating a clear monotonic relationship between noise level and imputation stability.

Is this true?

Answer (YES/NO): NO